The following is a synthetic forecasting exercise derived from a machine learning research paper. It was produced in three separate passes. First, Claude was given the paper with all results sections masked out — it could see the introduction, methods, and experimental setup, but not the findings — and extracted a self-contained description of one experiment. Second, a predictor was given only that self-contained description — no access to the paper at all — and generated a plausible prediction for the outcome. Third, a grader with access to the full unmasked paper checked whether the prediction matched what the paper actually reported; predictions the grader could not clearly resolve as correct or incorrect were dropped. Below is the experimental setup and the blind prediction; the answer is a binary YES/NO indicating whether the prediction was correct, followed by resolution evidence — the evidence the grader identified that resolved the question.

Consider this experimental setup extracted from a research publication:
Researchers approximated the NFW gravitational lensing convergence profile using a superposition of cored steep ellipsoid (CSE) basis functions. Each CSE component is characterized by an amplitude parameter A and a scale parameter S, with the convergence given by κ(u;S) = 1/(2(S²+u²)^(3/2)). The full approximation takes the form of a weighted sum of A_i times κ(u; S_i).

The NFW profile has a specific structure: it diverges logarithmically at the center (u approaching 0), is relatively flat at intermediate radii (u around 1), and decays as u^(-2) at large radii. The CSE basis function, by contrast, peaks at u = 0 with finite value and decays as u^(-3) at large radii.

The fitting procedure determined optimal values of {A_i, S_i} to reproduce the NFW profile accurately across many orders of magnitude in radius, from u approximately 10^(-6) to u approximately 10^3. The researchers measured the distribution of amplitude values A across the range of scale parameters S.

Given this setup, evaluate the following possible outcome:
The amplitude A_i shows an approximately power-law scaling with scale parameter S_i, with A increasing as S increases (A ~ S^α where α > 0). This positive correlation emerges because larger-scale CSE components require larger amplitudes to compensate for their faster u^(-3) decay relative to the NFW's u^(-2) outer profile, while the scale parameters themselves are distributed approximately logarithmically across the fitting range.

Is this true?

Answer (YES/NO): NO